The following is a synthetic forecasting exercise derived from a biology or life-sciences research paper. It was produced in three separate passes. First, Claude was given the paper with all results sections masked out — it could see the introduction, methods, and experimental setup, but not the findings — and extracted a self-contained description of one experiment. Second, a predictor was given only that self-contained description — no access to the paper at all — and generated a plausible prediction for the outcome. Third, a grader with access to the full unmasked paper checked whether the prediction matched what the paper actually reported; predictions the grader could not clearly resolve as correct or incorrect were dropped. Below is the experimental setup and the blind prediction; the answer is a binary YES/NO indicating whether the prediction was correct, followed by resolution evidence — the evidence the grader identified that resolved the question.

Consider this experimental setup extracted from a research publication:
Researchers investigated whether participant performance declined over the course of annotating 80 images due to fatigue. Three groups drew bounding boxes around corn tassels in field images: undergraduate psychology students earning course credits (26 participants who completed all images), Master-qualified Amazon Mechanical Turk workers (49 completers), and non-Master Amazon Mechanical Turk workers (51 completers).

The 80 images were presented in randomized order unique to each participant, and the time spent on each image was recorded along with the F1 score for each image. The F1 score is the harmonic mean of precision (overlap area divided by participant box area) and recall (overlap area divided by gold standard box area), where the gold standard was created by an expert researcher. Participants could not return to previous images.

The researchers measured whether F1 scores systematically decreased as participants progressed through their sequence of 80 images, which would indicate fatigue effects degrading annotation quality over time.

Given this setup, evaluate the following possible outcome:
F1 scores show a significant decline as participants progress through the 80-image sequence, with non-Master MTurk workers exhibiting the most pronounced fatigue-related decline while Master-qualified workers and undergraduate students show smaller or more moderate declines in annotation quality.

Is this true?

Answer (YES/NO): NO